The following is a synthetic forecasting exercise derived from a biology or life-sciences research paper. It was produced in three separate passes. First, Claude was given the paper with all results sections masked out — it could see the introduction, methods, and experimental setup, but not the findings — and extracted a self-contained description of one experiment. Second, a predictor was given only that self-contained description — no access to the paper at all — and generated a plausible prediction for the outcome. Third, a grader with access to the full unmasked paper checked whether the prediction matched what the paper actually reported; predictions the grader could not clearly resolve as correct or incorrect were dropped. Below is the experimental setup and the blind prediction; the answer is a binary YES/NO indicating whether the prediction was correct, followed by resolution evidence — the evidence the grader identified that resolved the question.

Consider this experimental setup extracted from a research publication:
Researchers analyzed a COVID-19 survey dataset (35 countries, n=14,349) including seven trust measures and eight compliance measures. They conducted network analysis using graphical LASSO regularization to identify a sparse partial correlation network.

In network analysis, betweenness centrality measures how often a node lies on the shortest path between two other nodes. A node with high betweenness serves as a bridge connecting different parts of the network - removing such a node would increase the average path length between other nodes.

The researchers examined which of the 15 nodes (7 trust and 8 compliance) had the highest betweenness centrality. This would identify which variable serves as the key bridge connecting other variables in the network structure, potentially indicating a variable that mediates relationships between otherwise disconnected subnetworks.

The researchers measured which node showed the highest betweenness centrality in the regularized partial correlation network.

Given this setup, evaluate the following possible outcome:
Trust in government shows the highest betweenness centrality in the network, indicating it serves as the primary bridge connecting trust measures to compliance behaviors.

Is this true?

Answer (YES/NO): NO